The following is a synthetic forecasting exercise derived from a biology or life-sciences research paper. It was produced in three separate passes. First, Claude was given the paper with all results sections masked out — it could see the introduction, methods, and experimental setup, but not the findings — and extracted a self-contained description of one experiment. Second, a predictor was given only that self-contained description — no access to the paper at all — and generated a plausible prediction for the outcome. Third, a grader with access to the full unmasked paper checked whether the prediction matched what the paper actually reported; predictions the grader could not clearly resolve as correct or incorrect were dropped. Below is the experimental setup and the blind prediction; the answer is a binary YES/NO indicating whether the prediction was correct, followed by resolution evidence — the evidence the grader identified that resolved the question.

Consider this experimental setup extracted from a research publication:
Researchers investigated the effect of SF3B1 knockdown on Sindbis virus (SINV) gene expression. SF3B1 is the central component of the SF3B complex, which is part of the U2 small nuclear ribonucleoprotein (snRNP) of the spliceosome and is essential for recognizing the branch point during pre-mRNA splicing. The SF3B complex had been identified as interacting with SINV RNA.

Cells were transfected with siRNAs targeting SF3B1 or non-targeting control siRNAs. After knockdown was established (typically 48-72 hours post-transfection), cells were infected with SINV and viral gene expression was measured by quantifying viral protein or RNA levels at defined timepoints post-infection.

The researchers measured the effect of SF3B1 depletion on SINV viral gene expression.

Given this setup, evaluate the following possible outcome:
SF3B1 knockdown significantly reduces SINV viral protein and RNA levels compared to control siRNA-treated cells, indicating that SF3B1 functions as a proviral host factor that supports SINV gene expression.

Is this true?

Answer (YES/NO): NO